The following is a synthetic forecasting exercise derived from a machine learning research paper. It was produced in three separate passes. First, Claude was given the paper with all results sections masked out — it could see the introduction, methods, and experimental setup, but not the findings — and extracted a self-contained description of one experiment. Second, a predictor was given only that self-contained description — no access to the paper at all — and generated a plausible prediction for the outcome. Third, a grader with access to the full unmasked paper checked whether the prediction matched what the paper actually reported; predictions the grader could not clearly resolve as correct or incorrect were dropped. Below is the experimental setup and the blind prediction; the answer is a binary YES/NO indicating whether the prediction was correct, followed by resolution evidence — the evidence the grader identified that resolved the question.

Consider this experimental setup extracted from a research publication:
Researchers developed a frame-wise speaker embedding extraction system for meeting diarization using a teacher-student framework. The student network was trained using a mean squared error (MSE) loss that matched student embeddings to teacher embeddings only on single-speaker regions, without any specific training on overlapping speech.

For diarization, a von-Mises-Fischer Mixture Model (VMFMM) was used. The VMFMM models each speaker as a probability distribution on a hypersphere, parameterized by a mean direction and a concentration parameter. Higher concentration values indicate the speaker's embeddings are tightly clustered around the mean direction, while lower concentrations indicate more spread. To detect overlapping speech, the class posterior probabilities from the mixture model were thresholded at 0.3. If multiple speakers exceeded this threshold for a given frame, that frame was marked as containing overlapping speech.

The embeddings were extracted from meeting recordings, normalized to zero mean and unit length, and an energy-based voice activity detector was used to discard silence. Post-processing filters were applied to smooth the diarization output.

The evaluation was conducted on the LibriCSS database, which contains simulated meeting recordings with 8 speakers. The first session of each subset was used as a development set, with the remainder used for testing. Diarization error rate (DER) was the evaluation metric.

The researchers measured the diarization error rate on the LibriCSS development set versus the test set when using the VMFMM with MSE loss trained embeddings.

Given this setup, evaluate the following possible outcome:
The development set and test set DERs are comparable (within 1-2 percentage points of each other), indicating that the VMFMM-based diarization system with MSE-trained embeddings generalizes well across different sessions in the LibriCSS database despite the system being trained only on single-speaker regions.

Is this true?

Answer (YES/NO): NO